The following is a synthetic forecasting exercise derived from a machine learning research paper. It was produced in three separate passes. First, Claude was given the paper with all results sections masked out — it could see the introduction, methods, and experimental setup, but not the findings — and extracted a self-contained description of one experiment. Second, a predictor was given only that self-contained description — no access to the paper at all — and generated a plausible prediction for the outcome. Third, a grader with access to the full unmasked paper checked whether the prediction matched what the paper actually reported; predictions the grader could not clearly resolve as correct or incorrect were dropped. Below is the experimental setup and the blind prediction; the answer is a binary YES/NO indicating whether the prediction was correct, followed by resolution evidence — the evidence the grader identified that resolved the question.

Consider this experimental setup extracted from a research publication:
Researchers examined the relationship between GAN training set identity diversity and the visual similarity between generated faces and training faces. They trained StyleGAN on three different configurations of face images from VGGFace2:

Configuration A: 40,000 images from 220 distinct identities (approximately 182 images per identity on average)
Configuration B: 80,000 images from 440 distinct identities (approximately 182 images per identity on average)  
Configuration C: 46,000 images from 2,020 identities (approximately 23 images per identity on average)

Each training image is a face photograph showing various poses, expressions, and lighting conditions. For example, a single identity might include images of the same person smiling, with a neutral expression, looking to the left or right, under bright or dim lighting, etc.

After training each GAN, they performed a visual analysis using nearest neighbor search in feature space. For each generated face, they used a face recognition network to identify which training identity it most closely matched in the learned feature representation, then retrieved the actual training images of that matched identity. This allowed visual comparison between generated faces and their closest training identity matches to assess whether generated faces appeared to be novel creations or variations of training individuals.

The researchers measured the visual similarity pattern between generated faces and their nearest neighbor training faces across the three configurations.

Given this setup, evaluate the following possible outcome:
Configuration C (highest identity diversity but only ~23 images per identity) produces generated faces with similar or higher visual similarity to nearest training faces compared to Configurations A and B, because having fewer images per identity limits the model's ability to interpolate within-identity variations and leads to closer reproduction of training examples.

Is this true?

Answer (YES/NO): NO